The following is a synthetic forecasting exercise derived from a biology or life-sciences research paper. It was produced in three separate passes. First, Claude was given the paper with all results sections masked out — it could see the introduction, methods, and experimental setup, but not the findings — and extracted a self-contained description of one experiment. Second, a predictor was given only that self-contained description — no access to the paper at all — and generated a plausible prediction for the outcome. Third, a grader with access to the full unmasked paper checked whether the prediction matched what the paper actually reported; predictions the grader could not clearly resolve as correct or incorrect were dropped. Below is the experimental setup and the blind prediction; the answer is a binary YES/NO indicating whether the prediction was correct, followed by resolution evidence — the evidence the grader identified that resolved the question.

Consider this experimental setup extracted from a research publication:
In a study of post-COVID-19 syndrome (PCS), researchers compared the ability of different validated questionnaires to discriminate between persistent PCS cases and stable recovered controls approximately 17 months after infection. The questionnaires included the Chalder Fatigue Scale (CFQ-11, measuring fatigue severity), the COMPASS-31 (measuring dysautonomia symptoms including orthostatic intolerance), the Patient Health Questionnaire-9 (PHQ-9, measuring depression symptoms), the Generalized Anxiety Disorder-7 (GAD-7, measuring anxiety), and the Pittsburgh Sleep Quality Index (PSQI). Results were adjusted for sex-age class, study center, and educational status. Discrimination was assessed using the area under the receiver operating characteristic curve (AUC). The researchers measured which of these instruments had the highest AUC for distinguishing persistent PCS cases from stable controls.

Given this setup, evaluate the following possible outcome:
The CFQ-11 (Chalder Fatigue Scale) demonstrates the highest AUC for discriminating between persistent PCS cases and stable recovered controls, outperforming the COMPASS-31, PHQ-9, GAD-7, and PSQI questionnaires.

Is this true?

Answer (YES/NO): YES